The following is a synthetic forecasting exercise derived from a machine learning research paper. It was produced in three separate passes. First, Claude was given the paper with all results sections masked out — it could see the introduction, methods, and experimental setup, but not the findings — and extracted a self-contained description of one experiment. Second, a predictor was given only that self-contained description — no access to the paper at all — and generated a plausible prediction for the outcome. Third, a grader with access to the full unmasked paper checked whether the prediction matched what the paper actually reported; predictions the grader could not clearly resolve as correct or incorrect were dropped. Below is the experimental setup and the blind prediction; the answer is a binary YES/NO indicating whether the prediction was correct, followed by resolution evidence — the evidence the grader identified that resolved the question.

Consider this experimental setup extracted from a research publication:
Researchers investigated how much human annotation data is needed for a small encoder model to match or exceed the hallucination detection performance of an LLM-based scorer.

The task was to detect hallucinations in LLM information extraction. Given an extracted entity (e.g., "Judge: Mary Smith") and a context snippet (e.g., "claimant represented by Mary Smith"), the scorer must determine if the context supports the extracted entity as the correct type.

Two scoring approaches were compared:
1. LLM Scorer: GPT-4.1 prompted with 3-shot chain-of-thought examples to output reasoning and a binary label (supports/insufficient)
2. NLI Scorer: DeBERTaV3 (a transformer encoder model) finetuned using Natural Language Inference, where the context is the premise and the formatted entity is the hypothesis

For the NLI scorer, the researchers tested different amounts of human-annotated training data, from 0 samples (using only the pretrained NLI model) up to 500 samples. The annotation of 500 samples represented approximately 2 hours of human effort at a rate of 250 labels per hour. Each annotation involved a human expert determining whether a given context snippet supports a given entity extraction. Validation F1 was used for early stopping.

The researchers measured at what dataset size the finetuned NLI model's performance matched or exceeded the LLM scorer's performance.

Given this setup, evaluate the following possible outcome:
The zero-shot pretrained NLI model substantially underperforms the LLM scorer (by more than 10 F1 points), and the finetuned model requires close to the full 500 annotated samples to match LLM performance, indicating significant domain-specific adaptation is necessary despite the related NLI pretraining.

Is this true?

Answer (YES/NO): NO